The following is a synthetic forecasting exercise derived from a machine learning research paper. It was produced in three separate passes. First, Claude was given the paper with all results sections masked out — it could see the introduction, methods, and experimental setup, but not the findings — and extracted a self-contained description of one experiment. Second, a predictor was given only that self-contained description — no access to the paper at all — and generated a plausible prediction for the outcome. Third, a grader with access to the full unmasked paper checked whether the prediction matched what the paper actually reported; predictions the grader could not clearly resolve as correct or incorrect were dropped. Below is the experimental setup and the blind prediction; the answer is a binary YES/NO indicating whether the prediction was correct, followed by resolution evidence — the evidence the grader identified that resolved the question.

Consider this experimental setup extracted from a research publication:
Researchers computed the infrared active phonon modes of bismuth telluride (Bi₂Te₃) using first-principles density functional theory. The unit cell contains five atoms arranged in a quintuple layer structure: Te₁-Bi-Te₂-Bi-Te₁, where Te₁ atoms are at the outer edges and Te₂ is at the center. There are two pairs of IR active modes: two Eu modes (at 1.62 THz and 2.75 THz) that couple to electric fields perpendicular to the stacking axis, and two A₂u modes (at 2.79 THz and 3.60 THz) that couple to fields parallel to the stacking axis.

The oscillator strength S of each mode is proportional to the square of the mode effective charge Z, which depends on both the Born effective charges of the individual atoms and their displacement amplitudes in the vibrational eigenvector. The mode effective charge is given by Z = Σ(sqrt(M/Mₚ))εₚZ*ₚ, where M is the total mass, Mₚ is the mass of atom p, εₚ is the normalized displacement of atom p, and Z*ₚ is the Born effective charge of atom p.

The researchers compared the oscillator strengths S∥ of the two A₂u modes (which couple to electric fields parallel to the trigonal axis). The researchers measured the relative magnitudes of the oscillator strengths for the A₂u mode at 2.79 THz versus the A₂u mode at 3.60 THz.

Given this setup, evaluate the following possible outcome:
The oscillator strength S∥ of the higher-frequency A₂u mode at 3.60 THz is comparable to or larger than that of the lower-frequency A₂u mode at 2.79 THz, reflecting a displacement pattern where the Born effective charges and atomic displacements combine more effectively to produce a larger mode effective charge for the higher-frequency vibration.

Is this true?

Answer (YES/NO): NO